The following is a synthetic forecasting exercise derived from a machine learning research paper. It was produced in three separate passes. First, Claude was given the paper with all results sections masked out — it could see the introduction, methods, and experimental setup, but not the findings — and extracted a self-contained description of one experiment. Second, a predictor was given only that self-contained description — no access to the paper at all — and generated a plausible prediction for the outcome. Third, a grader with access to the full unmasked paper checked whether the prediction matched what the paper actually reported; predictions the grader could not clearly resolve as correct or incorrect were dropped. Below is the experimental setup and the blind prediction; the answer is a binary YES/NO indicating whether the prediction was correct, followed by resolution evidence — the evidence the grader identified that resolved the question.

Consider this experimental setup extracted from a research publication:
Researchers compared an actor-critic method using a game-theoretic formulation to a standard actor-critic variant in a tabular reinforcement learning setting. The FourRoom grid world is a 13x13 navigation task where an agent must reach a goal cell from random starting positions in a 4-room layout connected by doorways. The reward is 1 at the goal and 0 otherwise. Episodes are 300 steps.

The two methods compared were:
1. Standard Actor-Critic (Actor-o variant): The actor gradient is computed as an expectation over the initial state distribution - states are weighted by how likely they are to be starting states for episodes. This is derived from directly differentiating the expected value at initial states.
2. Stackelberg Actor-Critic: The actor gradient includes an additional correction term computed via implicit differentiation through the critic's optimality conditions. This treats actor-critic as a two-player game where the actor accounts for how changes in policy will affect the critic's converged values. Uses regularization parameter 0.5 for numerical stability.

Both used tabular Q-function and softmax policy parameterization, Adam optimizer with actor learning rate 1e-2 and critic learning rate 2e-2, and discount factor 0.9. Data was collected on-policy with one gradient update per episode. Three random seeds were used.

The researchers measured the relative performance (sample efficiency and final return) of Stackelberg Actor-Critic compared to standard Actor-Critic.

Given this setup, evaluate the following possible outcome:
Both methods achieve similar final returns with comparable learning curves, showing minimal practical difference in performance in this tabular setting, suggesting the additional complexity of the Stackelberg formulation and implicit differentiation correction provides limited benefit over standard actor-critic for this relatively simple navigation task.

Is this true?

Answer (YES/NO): YES